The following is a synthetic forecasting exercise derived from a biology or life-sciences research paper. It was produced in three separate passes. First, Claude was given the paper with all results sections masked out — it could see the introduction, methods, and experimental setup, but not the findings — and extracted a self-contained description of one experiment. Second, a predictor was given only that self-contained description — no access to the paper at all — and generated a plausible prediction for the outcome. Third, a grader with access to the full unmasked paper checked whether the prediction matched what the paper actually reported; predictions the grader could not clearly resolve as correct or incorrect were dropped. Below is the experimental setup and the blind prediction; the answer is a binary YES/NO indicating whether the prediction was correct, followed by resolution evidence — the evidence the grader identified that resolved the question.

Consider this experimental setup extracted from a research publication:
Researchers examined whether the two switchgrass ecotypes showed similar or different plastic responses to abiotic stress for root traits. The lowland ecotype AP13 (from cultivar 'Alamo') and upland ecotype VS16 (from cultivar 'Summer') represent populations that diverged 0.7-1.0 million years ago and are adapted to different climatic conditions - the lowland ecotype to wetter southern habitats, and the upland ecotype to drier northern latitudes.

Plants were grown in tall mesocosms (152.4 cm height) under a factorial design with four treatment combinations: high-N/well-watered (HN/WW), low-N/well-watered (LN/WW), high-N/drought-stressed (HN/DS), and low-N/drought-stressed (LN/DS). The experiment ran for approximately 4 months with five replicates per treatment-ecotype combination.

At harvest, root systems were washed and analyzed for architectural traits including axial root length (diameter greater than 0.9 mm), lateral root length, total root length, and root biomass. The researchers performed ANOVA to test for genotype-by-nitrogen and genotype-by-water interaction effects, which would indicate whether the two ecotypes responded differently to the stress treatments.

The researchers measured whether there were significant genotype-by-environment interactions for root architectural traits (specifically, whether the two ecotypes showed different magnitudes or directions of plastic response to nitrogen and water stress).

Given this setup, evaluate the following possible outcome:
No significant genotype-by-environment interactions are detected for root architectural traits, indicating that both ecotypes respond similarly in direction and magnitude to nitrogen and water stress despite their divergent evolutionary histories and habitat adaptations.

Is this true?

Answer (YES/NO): NO